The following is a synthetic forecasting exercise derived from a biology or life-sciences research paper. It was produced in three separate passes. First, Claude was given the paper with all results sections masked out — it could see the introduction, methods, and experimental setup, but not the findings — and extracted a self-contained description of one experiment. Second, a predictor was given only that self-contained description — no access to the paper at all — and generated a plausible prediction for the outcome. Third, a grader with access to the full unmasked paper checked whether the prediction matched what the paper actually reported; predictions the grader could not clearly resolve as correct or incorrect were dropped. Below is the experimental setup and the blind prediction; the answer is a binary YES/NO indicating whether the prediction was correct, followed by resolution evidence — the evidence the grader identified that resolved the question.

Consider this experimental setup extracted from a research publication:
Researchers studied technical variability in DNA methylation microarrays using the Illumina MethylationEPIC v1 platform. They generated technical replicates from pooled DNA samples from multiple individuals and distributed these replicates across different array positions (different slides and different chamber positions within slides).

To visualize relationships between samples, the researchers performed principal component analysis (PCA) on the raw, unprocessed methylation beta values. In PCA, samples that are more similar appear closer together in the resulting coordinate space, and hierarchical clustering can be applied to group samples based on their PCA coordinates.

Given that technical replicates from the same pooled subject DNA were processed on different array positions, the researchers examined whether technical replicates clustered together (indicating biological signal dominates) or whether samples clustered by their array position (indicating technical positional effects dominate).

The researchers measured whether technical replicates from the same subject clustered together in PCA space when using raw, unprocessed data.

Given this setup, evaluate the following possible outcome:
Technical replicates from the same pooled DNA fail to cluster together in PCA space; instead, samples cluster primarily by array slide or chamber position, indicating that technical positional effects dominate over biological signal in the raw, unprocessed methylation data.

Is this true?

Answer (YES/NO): YES